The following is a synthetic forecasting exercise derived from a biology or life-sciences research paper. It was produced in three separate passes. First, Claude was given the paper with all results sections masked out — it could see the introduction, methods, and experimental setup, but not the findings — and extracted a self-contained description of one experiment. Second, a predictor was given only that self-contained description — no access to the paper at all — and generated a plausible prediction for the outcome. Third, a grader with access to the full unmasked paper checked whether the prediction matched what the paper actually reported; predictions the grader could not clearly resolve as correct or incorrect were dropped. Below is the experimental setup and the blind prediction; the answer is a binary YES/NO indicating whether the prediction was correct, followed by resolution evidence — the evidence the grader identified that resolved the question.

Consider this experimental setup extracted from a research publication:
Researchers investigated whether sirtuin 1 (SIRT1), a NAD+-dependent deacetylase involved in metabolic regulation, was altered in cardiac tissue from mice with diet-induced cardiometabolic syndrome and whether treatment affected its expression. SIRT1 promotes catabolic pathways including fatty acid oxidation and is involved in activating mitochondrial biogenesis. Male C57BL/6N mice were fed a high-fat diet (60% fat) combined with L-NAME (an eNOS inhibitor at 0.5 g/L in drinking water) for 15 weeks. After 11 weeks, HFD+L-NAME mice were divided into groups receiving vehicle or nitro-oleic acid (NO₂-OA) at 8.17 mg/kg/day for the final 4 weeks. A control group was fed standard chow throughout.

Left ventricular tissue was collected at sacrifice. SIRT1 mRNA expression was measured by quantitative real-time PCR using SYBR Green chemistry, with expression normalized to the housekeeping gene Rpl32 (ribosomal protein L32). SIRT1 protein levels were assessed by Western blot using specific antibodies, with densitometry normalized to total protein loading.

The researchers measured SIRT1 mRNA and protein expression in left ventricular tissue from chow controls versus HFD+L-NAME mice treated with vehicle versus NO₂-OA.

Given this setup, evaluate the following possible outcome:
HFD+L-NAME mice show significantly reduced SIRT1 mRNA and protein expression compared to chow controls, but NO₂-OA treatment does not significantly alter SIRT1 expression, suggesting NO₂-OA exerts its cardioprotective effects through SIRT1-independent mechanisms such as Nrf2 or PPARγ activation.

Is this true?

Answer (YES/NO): NO